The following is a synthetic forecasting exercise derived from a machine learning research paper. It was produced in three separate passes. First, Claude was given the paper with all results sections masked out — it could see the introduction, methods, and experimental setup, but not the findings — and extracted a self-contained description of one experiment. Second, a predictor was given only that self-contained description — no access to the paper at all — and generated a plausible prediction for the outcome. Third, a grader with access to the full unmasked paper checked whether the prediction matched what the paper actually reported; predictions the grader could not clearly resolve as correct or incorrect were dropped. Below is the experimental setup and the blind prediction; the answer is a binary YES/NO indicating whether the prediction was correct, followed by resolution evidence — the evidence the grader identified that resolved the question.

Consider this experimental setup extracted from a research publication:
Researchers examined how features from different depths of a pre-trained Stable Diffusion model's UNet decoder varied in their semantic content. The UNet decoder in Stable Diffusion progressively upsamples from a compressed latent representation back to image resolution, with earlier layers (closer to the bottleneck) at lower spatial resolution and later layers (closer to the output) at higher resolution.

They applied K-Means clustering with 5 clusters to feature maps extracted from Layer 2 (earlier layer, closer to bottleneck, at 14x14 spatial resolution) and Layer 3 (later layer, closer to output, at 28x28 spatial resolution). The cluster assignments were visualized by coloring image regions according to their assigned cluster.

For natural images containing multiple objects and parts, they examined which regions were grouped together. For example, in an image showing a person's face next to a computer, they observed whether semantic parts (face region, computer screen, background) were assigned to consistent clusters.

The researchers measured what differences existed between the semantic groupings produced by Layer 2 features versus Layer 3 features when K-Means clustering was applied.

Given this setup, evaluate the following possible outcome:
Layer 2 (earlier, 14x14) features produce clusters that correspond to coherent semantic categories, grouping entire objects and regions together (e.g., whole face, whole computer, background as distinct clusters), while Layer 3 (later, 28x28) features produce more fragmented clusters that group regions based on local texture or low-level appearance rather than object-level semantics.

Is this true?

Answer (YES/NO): YES